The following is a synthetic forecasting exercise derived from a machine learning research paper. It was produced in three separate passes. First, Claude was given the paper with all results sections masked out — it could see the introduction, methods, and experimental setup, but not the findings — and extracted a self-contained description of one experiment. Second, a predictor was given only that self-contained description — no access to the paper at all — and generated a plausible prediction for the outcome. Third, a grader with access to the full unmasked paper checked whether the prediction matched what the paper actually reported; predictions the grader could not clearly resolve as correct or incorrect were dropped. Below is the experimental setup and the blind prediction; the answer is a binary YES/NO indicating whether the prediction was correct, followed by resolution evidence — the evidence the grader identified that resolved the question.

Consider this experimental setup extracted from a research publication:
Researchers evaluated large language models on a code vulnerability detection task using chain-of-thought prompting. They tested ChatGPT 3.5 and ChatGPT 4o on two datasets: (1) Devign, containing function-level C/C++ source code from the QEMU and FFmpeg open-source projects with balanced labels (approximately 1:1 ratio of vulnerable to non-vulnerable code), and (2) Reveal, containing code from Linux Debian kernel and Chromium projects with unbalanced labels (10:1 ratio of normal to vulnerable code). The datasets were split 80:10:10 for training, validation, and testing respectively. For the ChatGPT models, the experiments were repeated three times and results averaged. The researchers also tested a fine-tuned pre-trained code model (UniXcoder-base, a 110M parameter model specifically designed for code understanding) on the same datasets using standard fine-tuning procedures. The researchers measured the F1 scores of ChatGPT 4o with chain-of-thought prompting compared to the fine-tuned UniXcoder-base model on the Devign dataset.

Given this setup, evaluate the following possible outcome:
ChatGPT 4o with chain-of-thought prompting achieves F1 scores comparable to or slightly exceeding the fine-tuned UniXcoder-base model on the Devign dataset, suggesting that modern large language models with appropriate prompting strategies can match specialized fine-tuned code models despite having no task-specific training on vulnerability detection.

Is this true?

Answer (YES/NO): NO